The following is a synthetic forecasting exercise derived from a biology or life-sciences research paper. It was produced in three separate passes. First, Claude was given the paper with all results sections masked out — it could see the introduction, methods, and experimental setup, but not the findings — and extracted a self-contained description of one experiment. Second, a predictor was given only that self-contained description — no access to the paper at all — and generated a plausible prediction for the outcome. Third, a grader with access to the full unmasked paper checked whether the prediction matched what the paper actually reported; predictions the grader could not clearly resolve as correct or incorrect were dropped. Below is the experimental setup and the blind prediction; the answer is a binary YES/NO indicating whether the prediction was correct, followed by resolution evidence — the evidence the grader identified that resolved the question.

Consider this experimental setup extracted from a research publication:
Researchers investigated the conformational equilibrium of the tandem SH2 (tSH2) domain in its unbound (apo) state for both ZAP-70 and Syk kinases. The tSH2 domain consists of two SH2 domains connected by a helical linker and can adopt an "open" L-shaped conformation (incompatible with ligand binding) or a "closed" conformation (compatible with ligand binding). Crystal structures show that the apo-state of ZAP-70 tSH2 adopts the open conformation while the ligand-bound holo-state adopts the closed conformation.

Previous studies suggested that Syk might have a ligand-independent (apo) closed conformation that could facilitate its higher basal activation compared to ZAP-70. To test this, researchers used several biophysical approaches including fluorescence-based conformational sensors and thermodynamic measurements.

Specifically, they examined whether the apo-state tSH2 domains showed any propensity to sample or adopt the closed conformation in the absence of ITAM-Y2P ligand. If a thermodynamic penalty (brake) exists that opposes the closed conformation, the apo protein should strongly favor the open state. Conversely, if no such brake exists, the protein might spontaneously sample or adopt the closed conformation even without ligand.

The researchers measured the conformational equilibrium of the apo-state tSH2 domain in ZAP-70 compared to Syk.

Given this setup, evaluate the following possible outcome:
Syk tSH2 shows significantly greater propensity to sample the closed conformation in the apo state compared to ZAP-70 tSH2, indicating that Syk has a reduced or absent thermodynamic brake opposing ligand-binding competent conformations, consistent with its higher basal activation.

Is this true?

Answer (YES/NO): YES